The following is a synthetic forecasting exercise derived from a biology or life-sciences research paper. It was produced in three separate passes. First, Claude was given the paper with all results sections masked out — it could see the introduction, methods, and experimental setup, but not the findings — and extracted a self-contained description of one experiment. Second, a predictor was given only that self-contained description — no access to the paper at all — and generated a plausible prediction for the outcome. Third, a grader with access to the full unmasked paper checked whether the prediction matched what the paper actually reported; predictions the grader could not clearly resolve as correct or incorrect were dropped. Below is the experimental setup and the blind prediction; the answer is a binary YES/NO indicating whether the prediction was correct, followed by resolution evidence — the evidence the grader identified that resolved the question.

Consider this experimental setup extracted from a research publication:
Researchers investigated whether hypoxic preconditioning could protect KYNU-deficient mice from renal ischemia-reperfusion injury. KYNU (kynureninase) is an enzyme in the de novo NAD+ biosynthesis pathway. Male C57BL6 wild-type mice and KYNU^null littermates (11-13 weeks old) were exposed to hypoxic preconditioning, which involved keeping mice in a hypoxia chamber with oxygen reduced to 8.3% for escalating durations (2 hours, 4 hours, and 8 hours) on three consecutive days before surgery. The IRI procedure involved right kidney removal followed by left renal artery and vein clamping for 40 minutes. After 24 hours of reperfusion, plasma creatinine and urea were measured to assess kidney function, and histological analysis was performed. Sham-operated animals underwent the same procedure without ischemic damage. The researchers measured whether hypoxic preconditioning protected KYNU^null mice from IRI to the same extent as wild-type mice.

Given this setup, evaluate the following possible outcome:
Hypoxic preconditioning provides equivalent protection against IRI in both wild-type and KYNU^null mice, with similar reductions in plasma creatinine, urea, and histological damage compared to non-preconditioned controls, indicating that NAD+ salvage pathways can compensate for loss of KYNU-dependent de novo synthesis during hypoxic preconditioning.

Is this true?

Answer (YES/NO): NO